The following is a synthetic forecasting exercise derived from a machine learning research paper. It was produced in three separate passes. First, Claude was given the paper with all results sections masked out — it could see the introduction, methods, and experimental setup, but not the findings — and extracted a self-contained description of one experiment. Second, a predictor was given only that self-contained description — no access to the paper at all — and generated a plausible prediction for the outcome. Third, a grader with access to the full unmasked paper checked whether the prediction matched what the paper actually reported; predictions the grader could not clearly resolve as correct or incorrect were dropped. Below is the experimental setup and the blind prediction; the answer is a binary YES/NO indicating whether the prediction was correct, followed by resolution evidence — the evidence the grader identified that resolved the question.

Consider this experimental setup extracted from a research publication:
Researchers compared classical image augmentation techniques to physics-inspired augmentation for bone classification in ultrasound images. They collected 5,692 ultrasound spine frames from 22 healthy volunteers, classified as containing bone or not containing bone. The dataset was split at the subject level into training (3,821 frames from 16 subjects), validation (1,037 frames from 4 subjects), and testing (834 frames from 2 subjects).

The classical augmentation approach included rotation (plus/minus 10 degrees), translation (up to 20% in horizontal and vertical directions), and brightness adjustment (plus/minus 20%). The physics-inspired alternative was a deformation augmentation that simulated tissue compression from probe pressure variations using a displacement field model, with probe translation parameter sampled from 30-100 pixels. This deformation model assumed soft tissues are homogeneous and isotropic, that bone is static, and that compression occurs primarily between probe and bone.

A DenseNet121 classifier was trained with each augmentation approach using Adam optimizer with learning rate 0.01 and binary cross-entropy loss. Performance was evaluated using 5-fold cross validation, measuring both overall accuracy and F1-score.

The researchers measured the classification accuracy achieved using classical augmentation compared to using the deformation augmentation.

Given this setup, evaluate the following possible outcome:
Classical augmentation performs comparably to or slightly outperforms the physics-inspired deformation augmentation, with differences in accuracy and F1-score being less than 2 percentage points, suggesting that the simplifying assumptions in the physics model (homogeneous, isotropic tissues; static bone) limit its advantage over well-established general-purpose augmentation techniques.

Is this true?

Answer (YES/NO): NO